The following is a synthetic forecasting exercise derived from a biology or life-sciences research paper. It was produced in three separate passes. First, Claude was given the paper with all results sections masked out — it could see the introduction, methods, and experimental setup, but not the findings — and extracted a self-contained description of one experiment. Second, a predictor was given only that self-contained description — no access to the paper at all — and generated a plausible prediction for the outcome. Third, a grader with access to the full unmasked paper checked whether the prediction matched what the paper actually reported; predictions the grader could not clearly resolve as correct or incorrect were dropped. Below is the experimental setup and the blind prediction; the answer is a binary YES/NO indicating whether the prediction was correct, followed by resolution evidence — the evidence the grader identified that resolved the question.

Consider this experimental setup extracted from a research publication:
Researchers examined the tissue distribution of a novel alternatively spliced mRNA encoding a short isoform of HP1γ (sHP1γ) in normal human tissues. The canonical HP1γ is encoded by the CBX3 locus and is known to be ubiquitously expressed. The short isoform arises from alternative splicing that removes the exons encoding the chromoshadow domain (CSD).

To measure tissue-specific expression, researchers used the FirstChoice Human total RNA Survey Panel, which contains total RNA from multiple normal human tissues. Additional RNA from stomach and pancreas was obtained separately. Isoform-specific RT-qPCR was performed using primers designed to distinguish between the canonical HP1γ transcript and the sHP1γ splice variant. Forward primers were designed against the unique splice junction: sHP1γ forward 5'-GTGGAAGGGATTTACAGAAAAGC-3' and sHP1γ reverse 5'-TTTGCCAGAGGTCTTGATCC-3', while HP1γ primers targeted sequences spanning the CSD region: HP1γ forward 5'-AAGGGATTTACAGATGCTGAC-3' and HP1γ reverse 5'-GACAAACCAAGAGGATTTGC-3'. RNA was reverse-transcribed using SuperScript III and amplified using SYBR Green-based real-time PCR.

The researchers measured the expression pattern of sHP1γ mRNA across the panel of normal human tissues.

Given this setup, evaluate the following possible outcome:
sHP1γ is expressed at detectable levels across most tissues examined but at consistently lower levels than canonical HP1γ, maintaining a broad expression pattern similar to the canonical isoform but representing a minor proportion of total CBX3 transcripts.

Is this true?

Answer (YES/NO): YES